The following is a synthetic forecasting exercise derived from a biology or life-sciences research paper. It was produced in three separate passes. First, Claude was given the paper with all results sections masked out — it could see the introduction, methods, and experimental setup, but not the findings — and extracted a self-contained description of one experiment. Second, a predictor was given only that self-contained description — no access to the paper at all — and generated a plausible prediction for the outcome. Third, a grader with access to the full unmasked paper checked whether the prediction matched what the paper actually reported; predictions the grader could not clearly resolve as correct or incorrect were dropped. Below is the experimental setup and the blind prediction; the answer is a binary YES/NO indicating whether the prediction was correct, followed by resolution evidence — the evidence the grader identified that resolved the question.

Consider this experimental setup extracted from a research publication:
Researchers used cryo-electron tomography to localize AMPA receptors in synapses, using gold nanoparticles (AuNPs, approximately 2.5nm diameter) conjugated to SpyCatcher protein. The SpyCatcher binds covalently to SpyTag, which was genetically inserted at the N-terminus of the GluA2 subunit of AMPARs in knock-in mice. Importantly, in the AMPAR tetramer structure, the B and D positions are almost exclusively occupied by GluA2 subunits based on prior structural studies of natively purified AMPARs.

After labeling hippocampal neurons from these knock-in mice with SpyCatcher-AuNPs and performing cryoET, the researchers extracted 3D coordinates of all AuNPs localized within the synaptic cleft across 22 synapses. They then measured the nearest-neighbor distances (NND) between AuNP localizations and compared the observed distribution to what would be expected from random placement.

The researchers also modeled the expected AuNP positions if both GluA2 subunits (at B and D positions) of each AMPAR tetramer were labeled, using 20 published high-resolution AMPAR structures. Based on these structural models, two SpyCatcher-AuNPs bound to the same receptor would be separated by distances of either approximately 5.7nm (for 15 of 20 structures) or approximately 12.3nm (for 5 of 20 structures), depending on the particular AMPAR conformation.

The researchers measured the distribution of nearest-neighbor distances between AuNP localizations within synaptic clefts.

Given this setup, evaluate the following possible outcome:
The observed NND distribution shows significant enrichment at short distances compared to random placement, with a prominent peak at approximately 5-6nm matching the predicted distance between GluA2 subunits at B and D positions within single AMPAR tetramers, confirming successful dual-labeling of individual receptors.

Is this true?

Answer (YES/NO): YES